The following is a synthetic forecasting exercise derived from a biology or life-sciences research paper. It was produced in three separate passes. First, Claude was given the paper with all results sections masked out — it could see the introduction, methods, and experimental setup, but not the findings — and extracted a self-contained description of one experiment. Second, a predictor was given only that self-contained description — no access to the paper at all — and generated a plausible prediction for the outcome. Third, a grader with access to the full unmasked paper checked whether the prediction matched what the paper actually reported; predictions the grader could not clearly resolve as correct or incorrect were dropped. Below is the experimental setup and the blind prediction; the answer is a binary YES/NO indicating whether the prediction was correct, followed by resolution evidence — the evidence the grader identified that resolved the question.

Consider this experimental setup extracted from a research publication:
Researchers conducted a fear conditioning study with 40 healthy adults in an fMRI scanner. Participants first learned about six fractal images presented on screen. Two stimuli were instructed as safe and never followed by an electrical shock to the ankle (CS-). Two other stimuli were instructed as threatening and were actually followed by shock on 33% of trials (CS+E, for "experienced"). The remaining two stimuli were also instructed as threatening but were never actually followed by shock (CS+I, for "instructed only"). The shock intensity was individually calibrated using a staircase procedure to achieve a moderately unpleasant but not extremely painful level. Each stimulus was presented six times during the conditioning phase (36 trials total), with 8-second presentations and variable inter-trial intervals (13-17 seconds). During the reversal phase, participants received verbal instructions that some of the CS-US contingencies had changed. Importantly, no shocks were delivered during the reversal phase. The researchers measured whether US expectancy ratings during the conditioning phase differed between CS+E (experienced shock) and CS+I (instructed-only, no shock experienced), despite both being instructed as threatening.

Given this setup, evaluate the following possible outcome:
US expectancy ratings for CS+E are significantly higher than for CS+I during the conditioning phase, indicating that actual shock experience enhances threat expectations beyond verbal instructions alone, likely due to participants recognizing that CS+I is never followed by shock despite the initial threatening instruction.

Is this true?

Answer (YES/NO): NO